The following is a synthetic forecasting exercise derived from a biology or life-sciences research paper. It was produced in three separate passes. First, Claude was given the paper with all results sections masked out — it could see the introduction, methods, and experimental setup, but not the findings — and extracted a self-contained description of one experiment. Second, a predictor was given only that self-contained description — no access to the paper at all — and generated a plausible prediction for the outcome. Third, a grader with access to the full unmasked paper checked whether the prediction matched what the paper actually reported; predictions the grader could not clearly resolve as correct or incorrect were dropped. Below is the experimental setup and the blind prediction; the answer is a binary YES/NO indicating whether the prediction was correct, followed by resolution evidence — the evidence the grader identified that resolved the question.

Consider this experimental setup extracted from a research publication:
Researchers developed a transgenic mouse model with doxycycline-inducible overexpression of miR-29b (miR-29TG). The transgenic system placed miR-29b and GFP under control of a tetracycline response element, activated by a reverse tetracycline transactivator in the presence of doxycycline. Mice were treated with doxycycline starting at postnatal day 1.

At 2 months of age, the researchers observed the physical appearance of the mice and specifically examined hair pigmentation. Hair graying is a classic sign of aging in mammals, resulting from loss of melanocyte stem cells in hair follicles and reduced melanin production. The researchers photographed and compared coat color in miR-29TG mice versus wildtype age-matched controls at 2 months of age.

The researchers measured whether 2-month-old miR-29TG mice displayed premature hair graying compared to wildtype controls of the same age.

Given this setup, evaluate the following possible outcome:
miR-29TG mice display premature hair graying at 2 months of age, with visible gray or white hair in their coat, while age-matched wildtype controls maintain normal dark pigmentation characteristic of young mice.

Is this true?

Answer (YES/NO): YES